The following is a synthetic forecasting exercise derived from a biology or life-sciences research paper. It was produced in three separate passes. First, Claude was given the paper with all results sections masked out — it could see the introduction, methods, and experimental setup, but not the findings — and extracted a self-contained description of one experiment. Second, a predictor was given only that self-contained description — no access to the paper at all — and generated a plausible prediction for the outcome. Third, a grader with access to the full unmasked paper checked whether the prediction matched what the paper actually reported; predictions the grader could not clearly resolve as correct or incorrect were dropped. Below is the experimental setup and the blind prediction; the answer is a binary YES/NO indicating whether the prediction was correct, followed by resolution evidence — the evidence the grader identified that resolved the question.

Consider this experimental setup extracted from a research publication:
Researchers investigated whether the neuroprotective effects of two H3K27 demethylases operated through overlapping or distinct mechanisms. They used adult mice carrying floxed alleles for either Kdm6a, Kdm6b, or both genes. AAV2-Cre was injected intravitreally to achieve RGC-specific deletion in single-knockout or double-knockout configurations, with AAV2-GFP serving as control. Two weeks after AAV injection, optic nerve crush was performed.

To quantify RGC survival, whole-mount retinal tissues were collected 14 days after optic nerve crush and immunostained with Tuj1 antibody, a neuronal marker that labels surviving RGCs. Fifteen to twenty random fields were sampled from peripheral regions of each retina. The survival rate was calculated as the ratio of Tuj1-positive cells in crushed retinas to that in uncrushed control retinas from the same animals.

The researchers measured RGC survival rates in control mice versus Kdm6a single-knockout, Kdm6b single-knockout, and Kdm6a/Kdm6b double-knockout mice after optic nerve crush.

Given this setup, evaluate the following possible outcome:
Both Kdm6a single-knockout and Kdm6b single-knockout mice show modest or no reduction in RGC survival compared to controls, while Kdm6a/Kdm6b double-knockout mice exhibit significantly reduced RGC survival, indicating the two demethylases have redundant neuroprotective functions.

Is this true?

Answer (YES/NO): NO